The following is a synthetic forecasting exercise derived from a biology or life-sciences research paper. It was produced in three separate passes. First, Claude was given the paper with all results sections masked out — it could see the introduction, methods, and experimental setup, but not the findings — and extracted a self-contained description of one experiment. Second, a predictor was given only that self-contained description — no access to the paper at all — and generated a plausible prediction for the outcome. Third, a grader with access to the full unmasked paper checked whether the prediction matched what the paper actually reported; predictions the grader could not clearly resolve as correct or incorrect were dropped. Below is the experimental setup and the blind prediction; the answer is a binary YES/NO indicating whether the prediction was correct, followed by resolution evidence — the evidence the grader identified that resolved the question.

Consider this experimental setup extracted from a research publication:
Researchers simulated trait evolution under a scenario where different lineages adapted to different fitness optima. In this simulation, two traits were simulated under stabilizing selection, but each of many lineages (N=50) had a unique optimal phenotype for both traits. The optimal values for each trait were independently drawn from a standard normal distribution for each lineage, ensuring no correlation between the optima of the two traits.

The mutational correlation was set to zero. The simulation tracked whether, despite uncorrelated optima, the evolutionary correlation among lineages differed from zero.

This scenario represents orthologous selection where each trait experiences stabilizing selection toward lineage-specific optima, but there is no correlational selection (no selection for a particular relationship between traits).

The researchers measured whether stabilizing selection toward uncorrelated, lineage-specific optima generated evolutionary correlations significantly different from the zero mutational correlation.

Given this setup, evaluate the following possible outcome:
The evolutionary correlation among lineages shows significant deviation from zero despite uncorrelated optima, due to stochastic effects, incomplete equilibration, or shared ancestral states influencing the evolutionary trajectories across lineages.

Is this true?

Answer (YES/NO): NO